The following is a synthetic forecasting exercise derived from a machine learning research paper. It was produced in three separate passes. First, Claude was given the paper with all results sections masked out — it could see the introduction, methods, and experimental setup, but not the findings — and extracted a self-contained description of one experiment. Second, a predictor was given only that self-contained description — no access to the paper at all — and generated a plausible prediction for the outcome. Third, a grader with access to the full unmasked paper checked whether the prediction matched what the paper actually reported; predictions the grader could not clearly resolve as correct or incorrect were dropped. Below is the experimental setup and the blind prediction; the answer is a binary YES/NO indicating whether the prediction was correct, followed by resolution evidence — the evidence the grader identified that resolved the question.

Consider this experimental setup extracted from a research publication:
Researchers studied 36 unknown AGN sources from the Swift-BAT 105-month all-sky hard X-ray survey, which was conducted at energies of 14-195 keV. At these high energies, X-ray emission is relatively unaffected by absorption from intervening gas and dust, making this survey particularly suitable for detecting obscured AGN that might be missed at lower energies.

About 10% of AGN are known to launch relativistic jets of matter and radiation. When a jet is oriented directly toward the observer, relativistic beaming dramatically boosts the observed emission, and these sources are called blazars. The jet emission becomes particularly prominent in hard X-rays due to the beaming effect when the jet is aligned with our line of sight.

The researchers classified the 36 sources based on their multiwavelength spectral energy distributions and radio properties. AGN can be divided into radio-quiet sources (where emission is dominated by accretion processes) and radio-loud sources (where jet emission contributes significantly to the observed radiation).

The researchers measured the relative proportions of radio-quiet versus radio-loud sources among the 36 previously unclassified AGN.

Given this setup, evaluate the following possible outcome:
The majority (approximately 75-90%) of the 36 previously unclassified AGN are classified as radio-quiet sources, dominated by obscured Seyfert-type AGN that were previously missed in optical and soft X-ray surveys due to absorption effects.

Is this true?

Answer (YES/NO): YES